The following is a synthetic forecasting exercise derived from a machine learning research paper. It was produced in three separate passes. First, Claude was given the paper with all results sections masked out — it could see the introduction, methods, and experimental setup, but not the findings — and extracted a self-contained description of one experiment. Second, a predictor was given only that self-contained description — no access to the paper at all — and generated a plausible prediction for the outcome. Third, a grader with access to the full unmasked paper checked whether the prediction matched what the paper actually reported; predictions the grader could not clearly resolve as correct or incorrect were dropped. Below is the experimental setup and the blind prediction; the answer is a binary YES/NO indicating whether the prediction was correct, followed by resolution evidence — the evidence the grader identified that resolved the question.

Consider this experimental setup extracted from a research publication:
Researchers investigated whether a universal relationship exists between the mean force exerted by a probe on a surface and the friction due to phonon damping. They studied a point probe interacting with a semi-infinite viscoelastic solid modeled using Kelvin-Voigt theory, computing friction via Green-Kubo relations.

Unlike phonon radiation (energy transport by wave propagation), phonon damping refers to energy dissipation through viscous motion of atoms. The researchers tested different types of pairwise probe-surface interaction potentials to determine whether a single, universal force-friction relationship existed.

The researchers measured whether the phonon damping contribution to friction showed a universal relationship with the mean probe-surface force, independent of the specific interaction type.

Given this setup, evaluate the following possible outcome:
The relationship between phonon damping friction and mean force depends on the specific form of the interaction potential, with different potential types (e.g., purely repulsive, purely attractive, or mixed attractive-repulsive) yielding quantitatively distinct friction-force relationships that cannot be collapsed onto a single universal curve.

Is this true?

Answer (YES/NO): YES